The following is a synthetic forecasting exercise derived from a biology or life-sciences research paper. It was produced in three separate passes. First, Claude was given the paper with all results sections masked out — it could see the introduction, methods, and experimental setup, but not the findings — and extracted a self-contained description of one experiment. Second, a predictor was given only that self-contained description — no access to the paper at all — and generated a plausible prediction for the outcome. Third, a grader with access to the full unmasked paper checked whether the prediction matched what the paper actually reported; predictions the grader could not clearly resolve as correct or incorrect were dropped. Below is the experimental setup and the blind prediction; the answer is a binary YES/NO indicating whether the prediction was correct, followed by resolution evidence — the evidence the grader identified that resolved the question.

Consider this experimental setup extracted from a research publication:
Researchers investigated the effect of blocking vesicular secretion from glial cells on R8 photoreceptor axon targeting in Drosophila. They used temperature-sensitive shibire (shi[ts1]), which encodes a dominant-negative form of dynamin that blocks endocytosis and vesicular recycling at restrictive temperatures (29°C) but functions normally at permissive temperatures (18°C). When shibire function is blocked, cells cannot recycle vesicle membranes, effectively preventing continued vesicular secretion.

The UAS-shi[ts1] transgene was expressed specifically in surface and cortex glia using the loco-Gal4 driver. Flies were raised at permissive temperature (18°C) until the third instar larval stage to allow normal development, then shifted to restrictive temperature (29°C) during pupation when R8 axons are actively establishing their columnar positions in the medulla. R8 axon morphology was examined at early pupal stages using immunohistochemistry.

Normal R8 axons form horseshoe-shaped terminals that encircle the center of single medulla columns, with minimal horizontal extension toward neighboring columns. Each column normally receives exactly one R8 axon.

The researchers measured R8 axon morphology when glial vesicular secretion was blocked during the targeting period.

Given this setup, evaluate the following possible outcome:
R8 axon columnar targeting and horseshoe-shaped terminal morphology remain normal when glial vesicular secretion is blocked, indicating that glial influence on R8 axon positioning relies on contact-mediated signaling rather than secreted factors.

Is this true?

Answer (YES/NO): NO